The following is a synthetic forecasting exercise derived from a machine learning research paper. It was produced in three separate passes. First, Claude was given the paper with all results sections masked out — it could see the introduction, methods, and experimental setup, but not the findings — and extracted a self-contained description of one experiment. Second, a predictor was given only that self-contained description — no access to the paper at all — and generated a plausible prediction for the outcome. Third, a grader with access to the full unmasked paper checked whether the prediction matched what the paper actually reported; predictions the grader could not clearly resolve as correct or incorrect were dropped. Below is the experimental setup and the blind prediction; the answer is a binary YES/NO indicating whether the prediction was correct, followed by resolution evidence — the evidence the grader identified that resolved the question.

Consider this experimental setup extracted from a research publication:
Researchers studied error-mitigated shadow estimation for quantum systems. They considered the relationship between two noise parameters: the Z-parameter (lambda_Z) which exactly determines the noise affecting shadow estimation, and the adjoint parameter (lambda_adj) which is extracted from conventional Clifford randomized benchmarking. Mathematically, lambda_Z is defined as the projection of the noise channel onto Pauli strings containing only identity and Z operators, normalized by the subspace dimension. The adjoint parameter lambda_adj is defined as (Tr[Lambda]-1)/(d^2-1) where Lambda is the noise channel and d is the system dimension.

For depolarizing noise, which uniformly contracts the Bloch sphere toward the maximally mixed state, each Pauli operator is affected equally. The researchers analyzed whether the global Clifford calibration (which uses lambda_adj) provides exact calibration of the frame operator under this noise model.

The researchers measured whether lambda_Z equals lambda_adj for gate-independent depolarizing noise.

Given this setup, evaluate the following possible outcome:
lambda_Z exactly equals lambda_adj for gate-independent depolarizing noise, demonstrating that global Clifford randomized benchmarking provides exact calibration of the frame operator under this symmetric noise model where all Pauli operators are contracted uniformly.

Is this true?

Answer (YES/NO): YES